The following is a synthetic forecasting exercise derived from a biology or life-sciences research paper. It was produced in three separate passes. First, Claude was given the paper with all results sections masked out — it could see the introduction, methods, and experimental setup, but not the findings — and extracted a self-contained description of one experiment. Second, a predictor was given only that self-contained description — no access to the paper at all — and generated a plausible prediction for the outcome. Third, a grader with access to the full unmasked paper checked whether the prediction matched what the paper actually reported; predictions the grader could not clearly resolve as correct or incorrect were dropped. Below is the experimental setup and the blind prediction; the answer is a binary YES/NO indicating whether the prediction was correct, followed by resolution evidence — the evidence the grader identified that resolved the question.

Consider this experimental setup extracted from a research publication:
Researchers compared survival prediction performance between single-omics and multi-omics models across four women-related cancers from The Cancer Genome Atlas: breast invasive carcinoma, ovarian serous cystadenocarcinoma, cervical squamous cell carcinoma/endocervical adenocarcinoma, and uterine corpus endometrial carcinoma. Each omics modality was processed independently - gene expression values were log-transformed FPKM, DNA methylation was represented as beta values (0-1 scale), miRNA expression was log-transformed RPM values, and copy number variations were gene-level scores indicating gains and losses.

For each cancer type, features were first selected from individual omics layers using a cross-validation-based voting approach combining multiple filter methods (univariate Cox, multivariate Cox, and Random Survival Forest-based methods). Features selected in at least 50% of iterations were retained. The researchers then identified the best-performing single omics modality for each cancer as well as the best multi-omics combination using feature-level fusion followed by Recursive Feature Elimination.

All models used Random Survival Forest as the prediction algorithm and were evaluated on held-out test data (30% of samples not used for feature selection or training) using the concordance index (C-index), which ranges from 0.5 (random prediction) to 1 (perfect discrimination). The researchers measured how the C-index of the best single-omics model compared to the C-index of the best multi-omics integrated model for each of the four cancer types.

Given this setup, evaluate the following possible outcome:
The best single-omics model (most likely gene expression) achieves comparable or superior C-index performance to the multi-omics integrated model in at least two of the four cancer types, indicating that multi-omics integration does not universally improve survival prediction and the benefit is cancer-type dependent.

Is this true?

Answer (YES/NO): NO